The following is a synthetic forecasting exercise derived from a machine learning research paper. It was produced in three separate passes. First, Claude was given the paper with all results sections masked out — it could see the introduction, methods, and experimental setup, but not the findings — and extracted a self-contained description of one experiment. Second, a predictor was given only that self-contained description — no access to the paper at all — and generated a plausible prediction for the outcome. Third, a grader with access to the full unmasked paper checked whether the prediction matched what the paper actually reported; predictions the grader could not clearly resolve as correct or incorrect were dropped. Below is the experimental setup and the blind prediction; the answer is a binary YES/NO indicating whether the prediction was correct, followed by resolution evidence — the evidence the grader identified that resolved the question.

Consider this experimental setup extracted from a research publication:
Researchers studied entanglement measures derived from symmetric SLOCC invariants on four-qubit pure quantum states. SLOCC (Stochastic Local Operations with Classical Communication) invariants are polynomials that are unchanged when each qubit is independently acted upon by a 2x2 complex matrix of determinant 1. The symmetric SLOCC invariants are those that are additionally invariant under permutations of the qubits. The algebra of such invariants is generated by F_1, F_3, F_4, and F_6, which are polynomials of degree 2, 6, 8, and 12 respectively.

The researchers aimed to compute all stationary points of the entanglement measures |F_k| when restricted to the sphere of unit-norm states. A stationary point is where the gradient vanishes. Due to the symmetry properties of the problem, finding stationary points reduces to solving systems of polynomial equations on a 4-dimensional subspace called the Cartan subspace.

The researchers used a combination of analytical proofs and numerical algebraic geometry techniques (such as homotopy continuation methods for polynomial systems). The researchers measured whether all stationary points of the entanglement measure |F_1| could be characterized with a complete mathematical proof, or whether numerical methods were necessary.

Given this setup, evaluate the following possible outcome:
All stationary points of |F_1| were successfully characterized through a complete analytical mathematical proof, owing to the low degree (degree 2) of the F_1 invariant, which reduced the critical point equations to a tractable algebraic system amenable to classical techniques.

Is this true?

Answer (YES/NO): YES